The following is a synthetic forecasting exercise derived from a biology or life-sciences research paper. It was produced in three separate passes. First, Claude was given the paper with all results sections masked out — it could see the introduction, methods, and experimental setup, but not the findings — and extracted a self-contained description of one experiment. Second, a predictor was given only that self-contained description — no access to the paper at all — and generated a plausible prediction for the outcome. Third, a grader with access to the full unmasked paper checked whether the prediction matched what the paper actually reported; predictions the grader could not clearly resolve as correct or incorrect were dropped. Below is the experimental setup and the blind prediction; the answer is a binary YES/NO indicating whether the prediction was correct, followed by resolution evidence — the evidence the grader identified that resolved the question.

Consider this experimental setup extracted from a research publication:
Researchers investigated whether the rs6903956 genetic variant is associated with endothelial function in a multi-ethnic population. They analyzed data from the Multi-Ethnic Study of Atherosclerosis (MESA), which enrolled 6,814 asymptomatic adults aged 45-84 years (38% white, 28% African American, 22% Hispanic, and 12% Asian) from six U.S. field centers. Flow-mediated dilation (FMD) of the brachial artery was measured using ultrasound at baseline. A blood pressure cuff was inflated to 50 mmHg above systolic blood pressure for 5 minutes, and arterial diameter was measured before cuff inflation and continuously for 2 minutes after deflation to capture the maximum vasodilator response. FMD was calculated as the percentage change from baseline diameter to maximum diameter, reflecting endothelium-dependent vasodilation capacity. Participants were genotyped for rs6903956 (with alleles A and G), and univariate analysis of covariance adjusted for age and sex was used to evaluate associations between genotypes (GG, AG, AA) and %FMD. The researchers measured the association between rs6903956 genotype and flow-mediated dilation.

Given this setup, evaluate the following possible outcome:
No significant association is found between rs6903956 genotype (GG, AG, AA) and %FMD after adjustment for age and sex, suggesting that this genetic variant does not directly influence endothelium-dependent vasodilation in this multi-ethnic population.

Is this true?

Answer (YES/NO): NO